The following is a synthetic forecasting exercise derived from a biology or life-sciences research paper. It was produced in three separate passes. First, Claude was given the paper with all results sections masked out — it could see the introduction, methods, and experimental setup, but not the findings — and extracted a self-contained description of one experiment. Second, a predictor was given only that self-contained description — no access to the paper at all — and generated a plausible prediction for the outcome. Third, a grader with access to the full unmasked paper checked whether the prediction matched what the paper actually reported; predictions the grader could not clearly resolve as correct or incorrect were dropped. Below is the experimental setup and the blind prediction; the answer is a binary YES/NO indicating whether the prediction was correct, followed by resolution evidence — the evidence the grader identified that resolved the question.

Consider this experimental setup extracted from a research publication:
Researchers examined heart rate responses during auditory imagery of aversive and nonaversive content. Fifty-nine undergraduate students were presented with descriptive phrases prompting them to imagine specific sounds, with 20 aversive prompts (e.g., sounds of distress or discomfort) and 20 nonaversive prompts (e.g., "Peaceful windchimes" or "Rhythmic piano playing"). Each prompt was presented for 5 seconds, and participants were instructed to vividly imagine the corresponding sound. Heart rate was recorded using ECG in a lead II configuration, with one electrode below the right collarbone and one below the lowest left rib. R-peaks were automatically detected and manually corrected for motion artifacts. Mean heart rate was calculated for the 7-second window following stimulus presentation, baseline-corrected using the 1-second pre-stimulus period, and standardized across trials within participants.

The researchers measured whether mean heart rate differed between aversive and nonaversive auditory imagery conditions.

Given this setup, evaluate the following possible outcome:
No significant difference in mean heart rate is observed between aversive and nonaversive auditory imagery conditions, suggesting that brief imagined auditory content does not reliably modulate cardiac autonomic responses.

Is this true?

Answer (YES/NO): YES